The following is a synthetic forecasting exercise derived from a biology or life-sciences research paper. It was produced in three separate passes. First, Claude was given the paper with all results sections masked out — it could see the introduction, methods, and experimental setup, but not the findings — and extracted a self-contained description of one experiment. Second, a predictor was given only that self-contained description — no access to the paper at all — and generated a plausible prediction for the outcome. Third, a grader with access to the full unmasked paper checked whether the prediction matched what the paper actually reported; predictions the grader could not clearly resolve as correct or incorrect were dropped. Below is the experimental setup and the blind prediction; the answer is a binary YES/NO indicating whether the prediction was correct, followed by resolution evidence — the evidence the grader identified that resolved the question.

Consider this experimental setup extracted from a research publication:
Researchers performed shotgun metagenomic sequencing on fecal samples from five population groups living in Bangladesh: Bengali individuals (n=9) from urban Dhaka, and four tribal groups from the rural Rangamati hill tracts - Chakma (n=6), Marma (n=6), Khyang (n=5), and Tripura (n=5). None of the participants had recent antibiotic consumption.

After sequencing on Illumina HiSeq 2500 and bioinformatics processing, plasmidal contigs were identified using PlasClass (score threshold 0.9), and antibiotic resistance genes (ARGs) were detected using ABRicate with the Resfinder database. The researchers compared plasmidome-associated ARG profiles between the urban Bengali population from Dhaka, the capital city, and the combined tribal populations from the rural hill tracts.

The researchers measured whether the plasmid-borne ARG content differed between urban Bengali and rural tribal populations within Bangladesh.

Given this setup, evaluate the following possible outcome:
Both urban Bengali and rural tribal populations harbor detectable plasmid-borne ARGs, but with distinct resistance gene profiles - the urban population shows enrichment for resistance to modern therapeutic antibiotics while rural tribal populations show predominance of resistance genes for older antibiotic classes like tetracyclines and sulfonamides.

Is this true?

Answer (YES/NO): NO